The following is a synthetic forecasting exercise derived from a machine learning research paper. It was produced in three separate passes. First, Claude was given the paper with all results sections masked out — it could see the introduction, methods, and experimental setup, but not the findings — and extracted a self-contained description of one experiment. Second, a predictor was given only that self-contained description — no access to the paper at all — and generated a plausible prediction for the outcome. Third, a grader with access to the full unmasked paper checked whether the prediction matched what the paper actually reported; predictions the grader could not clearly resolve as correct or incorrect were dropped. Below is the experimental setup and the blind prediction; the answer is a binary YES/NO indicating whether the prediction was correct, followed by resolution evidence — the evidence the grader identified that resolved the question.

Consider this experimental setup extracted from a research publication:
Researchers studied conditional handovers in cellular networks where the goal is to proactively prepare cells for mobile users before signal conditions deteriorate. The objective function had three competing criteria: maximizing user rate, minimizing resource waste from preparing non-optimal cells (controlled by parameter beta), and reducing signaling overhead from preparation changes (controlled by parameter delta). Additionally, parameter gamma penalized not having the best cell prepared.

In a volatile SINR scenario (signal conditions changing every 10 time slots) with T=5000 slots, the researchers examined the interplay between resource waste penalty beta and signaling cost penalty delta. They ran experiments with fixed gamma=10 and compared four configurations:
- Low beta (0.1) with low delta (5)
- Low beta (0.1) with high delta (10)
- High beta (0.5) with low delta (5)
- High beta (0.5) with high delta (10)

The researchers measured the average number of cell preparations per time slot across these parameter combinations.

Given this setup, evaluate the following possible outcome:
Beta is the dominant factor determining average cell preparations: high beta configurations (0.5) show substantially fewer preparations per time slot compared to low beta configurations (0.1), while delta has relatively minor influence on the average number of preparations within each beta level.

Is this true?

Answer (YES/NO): NO